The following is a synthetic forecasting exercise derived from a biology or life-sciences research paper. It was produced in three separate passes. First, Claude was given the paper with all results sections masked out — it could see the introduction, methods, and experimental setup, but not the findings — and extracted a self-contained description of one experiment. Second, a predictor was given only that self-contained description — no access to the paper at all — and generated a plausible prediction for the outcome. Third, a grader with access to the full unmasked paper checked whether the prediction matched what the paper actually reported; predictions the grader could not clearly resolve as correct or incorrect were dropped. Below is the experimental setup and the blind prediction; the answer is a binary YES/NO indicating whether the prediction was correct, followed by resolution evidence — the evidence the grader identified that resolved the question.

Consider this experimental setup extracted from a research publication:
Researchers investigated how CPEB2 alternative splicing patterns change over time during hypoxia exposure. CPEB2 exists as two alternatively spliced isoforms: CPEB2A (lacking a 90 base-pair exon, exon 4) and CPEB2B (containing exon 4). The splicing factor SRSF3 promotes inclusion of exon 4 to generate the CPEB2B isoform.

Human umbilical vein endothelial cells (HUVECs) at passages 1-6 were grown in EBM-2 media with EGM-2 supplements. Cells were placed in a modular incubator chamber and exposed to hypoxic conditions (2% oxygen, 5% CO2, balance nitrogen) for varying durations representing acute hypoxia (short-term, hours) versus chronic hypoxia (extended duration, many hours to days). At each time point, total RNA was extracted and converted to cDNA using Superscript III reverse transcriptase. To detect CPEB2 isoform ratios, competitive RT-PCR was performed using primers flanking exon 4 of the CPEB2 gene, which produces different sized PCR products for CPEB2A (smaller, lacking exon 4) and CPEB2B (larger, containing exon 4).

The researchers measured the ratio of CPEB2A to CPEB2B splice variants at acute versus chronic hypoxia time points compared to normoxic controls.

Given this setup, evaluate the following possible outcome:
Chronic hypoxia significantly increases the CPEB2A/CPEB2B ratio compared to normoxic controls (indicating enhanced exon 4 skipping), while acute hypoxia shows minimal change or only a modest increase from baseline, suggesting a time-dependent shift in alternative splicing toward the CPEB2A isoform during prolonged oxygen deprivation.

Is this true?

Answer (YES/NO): NO